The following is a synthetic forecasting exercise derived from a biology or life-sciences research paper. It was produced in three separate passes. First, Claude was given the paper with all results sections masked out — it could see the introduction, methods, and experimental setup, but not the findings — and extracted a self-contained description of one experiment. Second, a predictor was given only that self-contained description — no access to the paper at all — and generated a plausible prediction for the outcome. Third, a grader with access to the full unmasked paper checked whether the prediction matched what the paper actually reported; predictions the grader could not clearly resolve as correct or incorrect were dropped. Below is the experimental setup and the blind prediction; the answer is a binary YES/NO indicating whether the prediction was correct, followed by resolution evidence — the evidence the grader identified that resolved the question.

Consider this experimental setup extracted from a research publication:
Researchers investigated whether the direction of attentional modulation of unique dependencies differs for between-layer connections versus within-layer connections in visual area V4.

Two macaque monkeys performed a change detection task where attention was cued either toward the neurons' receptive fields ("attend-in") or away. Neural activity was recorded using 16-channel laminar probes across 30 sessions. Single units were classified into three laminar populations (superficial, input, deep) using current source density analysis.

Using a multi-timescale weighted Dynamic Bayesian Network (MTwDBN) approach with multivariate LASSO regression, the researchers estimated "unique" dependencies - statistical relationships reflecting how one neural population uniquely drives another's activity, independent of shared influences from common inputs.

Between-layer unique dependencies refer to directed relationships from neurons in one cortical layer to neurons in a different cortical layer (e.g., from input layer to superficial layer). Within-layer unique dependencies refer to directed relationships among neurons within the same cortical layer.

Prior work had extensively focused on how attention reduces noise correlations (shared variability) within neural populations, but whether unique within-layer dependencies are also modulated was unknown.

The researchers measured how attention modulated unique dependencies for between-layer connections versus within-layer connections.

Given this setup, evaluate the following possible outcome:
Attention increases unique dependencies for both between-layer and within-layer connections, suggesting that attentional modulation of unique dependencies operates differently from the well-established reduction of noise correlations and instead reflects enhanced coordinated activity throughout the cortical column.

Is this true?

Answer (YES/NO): YES